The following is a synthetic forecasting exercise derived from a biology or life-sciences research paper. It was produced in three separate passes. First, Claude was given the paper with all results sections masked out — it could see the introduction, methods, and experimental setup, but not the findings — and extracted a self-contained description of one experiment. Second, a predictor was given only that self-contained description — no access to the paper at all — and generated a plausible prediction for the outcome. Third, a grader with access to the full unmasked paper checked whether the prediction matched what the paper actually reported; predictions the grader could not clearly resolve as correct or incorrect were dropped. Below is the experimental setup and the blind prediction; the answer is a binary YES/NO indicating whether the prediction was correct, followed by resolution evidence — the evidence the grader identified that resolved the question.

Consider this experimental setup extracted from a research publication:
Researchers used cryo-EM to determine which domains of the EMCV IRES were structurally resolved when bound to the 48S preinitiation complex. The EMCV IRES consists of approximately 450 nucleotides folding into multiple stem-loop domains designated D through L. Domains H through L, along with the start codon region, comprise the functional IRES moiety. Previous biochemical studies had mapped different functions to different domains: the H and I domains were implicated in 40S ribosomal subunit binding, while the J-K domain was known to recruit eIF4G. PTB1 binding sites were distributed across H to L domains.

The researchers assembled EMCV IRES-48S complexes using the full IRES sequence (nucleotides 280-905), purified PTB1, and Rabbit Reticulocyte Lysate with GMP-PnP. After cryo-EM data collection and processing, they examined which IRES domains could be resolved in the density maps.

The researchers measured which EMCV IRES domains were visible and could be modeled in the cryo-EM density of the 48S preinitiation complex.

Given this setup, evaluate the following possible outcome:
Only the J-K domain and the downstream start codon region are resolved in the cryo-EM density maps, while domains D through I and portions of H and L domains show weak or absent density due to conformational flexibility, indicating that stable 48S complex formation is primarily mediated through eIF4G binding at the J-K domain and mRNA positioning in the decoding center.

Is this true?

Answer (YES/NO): NO